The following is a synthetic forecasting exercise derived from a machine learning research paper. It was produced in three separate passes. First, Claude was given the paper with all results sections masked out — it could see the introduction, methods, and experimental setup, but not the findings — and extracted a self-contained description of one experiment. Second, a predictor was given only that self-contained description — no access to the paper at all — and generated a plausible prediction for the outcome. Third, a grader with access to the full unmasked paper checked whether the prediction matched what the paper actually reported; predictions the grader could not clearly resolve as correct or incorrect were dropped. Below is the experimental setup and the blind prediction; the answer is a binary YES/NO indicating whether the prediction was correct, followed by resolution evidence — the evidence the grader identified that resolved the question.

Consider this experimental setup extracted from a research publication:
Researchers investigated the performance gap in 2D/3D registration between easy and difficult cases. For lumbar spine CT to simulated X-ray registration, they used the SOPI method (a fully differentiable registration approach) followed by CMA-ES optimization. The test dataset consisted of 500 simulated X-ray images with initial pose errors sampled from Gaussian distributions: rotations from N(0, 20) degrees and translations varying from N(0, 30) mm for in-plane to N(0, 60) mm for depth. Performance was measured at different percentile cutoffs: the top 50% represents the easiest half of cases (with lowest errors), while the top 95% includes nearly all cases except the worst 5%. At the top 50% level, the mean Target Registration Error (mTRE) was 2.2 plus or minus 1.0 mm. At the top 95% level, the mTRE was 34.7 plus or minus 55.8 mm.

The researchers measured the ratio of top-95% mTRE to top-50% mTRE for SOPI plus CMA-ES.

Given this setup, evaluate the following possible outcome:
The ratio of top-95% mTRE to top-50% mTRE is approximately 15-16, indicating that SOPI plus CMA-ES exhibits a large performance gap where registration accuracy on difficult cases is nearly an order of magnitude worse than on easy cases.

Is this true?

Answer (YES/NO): YES